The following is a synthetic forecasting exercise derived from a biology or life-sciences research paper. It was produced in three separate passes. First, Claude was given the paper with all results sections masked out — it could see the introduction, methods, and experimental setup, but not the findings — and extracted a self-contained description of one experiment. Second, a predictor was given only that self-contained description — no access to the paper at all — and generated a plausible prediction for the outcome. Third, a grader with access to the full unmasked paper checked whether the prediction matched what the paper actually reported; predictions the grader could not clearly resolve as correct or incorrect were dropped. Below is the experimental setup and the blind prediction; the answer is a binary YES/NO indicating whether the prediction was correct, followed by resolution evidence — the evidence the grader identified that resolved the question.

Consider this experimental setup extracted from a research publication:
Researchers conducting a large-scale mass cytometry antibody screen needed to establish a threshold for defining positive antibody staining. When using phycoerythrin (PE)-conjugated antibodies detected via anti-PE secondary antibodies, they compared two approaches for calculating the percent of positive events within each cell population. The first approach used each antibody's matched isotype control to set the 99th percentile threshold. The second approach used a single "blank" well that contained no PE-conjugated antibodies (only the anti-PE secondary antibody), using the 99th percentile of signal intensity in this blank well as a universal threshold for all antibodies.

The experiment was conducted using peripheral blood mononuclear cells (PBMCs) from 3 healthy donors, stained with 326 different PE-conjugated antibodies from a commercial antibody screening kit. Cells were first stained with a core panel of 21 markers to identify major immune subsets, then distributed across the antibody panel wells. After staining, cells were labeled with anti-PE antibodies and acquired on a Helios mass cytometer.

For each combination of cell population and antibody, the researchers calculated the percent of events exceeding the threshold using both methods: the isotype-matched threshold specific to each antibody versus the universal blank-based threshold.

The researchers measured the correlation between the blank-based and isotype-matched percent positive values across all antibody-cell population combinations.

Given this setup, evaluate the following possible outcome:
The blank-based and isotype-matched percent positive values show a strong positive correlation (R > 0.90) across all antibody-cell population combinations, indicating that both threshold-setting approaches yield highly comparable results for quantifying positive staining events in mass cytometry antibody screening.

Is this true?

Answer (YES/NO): YES